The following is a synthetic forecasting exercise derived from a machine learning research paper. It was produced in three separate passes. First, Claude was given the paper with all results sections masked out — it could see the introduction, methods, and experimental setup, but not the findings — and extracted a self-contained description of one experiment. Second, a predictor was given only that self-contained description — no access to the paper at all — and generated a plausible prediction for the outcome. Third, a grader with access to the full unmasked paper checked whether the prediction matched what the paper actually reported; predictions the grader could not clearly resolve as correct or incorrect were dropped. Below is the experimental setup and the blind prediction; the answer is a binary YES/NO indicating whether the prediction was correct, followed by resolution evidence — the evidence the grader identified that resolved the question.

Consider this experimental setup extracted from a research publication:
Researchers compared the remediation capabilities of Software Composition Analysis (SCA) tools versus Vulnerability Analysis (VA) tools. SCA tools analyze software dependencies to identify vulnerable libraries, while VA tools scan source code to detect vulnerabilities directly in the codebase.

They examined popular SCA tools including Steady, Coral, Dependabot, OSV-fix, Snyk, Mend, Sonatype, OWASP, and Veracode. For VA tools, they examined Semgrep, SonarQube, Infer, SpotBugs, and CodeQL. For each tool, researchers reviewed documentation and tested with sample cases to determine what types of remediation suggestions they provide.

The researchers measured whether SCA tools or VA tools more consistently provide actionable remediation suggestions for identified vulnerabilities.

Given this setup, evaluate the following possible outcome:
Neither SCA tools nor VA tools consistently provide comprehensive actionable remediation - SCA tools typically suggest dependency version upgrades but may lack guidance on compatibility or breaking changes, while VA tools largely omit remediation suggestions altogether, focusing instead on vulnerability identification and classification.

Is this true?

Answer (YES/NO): NO